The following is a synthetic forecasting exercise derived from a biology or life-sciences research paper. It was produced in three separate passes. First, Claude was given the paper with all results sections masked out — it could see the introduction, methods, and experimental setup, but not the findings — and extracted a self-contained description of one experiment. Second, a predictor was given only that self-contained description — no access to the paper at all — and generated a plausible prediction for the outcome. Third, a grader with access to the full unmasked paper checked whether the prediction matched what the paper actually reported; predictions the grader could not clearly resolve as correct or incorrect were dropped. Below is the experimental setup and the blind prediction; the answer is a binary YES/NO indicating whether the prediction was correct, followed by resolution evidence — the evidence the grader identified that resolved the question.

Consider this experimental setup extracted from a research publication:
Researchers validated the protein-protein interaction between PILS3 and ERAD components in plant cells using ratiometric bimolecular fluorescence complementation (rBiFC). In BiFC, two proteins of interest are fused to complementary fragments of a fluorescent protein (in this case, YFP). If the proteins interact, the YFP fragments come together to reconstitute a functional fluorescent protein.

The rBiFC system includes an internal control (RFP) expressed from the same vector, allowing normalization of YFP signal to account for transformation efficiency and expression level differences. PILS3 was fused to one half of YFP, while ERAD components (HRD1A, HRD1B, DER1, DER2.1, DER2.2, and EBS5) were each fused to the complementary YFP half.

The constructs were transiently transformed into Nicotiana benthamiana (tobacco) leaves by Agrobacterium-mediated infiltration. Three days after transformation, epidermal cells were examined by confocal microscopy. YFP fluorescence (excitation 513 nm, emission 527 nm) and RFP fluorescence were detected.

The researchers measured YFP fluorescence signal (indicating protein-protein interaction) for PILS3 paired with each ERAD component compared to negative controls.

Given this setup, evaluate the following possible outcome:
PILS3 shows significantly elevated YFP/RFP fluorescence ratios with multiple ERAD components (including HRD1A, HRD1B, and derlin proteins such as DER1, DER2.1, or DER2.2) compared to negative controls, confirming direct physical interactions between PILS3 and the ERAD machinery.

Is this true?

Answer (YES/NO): YES